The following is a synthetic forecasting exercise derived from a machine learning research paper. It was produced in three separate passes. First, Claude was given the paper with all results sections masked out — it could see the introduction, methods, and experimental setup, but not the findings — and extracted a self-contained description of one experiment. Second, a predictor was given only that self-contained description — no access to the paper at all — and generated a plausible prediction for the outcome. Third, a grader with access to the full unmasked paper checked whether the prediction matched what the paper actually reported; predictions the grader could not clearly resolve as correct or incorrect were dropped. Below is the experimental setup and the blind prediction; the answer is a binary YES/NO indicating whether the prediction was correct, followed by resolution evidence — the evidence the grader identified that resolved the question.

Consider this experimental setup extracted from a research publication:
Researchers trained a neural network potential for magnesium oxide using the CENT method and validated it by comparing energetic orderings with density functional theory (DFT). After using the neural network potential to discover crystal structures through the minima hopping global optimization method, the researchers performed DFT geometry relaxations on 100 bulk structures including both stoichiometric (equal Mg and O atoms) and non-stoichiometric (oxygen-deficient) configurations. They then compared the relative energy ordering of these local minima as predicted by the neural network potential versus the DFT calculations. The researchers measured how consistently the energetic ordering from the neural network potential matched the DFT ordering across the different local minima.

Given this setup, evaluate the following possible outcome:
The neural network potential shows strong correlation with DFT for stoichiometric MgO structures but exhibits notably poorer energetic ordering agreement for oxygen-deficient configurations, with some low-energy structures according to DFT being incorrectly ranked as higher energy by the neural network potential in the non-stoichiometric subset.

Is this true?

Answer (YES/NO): NO